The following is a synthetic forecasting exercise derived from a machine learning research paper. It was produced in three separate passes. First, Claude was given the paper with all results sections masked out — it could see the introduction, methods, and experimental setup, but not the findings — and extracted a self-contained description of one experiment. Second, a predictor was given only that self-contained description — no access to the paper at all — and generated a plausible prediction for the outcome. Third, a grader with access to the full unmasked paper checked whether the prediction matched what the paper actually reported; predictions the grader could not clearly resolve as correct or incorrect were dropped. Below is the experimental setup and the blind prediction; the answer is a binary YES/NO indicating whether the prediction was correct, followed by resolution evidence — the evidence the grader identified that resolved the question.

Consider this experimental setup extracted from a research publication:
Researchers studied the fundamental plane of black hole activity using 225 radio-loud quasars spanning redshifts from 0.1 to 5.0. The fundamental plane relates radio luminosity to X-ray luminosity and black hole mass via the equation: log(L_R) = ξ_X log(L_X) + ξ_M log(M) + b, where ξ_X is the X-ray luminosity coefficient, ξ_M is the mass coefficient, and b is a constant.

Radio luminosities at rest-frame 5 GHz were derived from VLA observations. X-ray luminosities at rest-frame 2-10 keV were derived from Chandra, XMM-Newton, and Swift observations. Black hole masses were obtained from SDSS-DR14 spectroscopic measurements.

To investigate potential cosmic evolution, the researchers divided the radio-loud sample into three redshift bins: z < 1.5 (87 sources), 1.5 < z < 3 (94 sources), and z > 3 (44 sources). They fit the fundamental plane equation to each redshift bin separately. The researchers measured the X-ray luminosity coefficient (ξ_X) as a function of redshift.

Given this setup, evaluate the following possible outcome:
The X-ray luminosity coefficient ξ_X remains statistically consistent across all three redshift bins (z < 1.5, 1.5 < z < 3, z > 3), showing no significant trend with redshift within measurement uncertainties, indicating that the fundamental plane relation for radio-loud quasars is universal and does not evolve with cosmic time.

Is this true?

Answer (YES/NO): NO